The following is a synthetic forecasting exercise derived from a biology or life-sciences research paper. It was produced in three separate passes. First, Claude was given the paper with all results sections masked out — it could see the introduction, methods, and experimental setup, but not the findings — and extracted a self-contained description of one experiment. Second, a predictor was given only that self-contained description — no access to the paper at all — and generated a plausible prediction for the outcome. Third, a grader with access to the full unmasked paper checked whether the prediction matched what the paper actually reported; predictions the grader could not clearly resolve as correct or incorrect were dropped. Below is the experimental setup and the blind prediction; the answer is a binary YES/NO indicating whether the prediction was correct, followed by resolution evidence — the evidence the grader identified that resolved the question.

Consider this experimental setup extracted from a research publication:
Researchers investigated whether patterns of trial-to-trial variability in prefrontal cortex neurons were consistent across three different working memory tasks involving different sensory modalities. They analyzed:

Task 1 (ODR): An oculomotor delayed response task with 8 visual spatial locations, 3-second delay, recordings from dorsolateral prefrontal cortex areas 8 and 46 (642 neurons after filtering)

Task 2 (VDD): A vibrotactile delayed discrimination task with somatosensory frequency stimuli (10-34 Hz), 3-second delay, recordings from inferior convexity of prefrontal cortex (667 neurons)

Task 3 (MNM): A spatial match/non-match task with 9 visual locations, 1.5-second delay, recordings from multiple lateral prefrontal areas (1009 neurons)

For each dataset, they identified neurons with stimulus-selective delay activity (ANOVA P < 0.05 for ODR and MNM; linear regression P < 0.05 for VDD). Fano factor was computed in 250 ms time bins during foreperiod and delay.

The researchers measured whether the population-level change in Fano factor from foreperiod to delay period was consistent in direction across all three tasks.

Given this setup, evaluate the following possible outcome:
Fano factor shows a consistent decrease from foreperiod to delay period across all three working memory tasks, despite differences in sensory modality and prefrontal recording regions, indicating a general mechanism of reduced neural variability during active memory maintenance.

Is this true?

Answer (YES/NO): YES